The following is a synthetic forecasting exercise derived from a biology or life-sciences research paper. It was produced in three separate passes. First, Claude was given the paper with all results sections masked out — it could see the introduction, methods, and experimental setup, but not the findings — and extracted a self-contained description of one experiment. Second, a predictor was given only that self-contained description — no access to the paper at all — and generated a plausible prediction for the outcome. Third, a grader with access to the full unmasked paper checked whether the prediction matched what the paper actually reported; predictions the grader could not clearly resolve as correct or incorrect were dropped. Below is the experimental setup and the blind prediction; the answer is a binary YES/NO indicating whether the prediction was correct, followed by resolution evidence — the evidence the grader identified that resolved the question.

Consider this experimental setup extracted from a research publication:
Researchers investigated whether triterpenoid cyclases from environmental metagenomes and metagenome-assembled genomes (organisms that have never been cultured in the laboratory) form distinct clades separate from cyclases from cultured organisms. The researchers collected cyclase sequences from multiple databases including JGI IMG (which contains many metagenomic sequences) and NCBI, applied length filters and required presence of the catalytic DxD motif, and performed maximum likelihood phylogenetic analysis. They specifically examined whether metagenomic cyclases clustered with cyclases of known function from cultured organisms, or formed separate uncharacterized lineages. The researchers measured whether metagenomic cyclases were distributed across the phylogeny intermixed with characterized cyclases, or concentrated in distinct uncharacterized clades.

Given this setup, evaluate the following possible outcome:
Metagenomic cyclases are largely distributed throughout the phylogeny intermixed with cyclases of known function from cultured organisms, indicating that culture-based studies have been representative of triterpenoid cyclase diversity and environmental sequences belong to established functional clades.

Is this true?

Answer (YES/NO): NO